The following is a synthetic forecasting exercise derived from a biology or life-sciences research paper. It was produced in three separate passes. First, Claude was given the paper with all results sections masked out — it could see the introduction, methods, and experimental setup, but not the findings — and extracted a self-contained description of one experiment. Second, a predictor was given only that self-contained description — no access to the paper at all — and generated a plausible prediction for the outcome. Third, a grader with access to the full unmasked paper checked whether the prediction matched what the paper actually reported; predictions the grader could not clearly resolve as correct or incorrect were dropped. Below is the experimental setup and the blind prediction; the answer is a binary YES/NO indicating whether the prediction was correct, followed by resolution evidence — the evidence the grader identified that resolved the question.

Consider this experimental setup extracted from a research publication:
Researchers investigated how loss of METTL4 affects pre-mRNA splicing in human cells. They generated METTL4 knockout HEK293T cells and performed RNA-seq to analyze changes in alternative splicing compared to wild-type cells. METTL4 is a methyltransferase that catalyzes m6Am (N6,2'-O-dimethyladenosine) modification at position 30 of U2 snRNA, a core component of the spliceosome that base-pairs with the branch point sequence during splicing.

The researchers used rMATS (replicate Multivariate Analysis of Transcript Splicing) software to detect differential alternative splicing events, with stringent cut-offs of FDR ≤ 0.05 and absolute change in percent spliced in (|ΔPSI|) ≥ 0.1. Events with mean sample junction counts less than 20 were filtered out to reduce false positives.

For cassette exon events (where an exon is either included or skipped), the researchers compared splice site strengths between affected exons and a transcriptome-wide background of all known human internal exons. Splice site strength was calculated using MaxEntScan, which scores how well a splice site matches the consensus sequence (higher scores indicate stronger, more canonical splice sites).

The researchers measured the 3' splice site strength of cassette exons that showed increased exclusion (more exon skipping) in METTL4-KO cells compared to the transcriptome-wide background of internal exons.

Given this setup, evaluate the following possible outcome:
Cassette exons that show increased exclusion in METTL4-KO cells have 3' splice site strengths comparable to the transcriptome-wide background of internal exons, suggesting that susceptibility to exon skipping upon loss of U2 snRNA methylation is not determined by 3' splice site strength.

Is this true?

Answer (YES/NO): NO